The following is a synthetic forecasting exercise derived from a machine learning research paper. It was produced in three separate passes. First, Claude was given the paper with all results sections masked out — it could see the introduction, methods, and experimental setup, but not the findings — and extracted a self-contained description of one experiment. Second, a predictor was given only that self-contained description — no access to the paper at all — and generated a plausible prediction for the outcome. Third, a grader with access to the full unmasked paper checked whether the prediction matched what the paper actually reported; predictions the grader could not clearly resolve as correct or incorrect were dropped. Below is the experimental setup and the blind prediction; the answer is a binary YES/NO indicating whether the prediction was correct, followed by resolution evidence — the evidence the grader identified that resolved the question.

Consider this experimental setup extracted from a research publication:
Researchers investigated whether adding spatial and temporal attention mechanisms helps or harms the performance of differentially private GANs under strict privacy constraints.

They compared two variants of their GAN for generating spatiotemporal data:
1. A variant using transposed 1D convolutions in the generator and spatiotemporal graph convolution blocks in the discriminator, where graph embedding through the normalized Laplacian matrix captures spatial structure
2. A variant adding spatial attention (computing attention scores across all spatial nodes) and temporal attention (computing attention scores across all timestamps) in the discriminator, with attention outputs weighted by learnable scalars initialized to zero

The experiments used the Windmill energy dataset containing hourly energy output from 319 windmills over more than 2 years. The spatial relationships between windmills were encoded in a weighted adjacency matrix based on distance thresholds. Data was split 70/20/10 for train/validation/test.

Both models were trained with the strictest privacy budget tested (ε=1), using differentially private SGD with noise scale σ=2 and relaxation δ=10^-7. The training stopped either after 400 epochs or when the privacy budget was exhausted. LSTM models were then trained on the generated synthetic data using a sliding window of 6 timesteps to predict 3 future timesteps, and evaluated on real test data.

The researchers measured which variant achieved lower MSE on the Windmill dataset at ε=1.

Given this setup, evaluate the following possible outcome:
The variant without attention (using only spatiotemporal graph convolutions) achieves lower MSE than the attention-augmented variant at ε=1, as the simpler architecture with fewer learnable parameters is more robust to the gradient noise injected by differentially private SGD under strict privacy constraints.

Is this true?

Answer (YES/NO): YES